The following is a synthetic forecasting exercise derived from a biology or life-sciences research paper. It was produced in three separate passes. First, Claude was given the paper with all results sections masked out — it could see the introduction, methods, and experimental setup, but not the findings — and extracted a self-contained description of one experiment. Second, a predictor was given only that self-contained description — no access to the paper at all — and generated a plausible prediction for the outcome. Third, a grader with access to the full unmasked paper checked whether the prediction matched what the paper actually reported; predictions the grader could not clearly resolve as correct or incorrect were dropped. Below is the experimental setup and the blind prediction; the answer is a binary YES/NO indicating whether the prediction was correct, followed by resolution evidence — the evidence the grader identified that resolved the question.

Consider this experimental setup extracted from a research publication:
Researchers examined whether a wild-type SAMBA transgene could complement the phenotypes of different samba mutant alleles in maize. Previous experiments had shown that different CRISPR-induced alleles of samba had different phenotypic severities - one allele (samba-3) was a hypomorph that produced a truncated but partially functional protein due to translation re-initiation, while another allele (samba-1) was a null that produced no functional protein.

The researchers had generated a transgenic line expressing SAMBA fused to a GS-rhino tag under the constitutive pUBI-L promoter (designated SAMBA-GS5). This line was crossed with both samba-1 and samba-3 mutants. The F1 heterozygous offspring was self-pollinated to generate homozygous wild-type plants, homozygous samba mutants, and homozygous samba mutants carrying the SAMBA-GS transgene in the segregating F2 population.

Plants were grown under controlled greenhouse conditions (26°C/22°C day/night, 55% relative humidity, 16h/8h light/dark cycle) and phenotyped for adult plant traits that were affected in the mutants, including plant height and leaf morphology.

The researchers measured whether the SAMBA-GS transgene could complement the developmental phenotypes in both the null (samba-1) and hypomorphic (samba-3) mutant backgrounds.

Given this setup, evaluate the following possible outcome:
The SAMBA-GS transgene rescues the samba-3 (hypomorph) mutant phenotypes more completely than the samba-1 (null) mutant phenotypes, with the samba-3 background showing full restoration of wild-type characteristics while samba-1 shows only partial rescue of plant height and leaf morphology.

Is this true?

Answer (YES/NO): NO